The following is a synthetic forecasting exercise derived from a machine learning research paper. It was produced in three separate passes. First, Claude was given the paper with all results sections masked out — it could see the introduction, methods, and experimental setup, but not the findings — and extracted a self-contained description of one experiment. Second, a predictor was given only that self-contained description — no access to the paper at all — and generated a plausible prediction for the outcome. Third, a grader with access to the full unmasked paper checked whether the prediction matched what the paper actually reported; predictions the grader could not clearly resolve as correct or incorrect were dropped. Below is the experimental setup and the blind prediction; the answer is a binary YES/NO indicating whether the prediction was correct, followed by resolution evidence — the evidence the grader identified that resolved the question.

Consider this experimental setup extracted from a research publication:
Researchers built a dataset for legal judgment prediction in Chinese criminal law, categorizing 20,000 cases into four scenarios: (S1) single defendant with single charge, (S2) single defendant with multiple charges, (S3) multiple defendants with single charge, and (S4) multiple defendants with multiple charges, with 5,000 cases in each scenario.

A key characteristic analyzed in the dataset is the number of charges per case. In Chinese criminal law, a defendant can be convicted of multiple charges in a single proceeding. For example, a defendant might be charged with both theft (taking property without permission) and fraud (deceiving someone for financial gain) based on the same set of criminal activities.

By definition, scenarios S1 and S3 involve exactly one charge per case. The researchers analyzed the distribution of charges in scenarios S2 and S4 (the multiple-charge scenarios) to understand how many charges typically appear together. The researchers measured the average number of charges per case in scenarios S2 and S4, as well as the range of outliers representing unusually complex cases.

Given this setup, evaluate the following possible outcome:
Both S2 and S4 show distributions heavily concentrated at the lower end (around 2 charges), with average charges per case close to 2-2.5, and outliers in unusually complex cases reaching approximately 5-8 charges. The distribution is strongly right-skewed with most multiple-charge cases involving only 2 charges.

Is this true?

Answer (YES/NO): NO